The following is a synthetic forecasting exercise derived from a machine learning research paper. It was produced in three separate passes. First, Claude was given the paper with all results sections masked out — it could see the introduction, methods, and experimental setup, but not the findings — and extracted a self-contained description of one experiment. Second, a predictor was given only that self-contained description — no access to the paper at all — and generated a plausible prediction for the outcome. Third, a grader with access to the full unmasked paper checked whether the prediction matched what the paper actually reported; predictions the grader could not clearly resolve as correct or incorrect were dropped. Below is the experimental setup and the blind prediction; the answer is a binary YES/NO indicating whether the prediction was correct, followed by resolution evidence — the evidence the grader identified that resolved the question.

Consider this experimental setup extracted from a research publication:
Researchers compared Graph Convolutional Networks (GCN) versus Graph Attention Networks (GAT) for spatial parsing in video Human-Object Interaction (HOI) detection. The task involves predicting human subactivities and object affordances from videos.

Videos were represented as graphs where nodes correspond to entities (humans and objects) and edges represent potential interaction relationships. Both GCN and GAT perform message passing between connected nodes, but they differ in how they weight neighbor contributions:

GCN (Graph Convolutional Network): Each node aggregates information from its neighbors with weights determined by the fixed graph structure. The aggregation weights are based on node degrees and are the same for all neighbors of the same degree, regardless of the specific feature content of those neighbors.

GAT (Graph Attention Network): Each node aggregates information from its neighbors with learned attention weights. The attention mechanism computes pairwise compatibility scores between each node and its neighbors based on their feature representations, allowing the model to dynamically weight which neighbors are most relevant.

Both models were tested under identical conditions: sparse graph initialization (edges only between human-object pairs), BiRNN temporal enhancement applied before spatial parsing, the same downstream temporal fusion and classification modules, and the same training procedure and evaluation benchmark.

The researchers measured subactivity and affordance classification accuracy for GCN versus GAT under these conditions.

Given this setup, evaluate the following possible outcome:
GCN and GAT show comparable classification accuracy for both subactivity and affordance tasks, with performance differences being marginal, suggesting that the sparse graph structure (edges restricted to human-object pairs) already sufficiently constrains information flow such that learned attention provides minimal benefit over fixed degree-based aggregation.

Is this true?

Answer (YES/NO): NO